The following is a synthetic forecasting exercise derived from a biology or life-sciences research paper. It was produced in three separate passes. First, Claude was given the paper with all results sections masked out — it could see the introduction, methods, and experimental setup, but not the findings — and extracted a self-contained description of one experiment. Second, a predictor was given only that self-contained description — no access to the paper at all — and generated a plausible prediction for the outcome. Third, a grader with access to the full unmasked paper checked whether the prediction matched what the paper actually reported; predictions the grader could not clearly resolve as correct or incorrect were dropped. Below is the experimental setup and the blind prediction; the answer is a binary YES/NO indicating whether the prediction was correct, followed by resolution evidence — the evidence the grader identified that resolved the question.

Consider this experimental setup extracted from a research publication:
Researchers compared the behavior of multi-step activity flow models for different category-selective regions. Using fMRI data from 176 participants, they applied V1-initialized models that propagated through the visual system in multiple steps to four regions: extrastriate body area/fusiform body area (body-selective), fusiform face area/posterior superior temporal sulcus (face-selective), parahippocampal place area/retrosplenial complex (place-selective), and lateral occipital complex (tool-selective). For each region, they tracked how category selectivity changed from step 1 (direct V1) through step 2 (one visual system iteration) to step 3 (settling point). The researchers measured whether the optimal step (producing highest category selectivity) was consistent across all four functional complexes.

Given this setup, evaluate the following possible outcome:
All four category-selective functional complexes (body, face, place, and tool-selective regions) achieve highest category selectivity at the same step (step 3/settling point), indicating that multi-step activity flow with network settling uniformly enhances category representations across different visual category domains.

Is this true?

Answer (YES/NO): NO